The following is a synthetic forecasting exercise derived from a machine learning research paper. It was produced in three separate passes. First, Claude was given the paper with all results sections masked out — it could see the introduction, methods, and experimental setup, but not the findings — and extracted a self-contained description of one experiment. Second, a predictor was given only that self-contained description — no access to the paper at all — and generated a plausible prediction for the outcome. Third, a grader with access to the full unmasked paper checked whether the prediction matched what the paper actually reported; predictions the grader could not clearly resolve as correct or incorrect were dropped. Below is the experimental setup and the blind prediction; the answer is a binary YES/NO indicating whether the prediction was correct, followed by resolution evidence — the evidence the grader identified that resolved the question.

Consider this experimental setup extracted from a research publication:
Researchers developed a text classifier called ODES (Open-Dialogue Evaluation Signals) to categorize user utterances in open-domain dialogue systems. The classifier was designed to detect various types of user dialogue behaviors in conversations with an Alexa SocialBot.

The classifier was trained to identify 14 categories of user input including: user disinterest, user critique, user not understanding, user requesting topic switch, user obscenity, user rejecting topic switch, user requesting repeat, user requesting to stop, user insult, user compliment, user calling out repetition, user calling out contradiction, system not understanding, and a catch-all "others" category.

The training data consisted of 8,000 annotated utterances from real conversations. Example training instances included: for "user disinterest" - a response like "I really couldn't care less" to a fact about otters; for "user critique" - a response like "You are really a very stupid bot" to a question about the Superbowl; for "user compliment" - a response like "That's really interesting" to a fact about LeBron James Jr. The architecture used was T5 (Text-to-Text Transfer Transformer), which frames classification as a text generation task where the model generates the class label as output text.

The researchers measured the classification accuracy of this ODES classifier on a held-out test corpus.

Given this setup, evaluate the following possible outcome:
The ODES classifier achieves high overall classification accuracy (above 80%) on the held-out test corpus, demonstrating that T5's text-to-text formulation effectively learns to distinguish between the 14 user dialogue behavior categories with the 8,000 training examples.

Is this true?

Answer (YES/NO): YES